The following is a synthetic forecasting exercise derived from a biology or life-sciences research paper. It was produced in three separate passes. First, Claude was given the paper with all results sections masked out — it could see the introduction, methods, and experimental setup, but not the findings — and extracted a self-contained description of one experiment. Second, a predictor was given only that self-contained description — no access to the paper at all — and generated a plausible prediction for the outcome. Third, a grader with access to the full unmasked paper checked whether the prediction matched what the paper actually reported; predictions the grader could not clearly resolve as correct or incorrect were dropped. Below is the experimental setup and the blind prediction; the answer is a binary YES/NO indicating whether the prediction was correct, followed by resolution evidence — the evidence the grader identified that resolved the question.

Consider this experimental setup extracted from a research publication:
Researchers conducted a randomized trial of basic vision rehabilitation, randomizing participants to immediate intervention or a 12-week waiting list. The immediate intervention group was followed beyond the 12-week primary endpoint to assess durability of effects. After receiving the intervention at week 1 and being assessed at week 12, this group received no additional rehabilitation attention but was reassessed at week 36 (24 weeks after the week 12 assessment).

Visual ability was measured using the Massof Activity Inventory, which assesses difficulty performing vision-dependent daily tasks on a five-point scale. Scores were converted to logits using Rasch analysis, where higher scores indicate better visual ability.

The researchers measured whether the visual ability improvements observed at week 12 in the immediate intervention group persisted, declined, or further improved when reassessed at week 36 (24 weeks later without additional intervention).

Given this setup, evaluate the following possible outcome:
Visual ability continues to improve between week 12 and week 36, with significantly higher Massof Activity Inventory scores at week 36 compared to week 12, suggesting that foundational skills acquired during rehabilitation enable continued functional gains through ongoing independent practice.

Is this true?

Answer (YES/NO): NO